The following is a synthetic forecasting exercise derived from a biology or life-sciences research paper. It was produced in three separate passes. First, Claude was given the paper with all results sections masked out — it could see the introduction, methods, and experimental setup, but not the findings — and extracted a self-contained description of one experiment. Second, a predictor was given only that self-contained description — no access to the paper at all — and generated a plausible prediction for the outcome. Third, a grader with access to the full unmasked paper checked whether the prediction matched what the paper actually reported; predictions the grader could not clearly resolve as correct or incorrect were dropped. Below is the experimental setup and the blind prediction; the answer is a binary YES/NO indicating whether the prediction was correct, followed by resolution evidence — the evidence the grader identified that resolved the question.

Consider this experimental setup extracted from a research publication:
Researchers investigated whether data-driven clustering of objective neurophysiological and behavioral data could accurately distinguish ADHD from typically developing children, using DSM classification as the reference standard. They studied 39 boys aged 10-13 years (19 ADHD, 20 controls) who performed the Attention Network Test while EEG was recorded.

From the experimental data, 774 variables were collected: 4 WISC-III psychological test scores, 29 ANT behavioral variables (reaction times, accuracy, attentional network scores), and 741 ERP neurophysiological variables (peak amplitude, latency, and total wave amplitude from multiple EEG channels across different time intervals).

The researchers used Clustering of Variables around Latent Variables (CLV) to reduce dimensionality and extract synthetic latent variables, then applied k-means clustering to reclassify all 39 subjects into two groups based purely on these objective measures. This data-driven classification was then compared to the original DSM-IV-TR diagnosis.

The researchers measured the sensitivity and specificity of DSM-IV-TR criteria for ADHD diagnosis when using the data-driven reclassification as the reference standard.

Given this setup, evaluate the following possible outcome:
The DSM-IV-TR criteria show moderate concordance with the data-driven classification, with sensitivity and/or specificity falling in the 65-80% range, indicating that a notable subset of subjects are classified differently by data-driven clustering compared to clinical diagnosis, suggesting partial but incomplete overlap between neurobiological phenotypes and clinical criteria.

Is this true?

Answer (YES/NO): NO